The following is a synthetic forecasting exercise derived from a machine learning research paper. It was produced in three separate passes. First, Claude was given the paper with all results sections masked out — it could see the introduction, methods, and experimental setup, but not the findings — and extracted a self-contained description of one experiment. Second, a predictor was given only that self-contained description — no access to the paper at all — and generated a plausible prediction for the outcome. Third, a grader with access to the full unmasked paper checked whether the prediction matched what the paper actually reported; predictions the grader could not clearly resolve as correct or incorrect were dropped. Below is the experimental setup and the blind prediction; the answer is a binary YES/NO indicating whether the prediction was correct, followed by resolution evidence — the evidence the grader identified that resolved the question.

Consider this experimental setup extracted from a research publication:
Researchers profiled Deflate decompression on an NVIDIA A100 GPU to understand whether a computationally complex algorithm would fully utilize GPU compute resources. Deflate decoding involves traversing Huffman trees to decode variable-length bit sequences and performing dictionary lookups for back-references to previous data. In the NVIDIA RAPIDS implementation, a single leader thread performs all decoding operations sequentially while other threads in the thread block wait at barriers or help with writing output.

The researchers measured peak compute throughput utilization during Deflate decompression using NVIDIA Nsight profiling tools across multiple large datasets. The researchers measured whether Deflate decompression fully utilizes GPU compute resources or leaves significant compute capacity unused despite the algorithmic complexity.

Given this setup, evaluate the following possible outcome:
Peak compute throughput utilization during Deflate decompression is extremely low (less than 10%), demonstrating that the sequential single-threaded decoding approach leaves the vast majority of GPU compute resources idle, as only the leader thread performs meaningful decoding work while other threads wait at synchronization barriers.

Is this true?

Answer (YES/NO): NO